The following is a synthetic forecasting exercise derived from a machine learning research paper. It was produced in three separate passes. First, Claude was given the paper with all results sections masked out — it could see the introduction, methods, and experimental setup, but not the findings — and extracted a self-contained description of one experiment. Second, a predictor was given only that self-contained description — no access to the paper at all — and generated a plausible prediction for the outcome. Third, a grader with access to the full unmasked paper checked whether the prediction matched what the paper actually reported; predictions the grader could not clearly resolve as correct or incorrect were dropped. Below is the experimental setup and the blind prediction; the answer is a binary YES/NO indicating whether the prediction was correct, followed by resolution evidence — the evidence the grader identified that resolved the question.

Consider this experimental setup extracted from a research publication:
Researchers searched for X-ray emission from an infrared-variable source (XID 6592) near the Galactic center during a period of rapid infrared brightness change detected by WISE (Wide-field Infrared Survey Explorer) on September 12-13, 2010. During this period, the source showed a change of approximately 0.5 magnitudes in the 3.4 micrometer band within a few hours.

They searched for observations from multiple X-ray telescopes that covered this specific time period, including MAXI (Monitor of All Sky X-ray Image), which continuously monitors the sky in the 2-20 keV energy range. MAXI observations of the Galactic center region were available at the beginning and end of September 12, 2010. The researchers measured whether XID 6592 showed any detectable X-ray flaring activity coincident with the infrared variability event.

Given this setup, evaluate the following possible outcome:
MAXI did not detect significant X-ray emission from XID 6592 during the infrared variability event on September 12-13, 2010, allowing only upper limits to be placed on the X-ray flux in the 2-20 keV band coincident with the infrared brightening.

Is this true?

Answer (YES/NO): YES